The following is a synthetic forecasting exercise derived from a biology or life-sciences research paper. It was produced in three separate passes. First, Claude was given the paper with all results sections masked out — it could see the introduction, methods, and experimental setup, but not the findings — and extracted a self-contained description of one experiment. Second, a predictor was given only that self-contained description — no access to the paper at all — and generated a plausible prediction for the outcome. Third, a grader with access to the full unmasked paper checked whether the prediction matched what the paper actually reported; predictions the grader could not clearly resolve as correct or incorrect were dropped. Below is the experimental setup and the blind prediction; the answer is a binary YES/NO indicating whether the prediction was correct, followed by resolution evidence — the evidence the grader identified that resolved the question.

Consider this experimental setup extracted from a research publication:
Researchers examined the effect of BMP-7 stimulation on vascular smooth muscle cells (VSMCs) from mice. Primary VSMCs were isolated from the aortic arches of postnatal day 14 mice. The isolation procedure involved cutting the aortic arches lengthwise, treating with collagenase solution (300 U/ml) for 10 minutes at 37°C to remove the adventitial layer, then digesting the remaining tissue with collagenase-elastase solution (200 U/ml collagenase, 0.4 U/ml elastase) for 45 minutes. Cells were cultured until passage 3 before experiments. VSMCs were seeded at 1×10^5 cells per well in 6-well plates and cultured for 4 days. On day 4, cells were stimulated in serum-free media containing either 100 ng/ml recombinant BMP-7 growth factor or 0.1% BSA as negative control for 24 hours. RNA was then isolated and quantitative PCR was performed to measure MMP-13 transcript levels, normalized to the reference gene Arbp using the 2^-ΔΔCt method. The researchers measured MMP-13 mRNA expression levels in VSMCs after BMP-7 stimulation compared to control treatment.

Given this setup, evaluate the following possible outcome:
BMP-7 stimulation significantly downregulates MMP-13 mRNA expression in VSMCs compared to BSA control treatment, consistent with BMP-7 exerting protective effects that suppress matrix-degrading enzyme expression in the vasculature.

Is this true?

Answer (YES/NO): NO